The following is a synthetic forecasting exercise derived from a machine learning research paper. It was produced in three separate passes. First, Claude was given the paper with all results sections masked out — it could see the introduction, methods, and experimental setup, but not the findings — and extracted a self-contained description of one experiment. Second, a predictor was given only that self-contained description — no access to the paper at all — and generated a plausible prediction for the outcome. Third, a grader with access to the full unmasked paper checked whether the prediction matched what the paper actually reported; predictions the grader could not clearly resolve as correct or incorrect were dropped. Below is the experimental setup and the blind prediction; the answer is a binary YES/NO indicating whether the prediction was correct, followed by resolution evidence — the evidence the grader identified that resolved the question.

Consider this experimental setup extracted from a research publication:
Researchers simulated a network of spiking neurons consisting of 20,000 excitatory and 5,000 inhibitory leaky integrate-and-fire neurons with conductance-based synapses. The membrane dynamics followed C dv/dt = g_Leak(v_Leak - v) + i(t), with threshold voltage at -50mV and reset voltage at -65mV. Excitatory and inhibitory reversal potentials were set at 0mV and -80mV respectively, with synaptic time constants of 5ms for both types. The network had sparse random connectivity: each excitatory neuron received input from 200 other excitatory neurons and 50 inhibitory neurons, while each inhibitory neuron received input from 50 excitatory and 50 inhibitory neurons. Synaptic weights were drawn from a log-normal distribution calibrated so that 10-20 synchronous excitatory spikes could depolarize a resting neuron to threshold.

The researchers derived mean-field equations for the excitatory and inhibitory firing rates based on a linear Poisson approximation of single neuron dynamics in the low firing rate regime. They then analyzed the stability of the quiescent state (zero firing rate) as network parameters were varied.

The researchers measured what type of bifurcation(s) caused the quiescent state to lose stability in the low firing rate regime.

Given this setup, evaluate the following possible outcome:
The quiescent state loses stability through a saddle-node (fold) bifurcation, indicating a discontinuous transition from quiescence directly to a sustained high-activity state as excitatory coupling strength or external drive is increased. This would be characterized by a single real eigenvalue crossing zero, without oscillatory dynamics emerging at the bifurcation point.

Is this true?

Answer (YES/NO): NO